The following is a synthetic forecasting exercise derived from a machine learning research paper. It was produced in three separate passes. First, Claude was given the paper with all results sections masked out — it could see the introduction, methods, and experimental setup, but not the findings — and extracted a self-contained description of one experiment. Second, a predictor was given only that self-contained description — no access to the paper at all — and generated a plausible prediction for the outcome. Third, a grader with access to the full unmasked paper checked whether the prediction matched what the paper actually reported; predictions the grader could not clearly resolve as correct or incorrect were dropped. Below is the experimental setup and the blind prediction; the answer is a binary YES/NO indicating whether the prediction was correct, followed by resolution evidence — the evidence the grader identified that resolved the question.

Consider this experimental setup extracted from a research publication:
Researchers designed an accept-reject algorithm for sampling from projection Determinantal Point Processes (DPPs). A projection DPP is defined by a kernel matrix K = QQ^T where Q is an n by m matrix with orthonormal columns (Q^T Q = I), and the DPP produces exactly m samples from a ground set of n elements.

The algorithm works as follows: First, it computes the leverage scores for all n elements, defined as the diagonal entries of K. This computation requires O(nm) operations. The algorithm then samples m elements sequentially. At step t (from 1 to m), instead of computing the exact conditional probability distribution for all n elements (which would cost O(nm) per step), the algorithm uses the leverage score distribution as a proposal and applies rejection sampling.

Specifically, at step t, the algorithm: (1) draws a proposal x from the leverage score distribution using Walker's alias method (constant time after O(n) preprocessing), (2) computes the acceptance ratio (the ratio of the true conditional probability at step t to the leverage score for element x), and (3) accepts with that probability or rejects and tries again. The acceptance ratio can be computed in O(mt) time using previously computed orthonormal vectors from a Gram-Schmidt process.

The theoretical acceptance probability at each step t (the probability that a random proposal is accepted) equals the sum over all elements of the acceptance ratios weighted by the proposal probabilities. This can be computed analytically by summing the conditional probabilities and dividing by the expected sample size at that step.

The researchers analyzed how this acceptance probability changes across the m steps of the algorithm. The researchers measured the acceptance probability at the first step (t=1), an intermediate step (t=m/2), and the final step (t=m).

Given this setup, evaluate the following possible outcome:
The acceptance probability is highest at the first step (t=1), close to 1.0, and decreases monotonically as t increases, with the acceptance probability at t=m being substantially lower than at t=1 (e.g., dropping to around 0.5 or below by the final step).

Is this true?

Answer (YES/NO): YES